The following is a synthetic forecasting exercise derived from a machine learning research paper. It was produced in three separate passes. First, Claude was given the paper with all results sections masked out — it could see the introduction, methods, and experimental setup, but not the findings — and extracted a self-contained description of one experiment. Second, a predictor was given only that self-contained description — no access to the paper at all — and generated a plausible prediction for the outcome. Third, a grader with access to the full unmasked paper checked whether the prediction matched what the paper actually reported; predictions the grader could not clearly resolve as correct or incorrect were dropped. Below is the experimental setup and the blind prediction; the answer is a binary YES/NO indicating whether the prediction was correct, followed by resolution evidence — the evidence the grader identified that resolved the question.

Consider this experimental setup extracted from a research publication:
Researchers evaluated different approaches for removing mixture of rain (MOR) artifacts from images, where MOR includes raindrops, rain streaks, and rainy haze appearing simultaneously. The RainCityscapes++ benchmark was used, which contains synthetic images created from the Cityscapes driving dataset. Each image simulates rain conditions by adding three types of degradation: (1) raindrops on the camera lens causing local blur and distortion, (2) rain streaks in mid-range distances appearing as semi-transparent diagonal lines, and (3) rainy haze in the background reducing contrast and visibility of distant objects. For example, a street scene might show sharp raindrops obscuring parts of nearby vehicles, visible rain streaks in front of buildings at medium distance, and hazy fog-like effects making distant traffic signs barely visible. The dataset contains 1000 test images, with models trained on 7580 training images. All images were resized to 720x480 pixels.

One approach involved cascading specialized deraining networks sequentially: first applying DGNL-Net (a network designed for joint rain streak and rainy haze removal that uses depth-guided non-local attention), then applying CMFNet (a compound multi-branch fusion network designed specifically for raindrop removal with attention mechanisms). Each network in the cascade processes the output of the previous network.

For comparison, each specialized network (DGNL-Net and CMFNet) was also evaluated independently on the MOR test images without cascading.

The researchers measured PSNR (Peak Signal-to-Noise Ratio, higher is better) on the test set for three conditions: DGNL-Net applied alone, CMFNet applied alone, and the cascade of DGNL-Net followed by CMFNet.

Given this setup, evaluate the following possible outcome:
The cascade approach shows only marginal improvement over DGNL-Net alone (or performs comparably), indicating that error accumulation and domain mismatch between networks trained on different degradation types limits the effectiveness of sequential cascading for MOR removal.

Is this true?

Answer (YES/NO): NO